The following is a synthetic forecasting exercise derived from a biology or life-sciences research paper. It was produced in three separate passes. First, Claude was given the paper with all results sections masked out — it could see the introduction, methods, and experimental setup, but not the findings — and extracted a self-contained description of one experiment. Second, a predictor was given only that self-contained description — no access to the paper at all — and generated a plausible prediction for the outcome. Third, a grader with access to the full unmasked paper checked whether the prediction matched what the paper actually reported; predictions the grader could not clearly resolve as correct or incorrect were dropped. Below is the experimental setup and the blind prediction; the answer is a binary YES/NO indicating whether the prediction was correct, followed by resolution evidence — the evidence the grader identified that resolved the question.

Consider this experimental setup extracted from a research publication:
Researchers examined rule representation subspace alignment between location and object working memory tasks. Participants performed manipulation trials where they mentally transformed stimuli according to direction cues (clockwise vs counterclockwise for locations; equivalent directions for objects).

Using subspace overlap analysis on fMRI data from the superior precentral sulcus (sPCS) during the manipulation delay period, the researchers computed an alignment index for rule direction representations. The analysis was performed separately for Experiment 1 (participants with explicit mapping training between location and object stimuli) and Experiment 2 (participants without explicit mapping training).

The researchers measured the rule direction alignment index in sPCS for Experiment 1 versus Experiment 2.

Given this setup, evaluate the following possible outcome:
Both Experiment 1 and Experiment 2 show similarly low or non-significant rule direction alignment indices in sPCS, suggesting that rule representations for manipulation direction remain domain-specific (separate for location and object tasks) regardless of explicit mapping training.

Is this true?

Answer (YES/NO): NO